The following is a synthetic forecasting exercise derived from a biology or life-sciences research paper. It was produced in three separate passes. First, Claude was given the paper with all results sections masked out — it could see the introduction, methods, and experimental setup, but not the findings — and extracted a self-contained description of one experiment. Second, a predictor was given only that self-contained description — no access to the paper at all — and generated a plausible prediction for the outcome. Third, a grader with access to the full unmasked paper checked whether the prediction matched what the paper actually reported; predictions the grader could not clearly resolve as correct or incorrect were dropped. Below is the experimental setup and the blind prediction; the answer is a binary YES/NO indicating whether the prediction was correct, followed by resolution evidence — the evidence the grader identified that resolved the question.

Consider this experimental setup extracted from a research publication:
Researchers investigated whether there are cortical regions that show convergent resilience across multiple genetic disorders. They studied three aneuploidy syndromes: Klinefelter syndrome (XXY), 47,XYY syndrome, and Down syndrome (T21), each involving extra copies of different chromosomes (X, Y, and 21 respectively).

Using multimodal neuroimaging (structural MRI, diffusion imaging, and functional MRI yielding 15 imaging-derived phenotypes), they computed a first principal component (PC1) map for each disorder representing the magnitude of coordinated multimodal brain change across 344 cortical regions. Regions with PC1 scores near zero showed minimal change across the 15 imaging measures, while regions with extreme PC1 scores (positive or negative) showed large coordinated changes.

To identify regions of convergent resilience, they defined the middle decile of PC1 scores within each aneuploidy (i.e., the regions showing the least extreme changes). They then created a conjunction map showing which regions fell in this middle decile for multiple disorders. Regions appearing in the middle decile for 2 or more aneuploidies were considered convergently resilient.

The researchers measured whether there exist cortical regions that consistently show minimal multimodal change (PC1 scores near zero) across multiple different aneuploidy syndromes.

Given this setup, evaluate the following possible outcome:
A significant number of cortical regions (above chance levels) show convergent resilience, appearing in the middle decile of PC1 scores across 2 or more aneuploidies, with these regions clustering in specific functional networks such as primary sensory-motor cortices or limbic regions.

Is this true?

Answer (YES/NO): NO